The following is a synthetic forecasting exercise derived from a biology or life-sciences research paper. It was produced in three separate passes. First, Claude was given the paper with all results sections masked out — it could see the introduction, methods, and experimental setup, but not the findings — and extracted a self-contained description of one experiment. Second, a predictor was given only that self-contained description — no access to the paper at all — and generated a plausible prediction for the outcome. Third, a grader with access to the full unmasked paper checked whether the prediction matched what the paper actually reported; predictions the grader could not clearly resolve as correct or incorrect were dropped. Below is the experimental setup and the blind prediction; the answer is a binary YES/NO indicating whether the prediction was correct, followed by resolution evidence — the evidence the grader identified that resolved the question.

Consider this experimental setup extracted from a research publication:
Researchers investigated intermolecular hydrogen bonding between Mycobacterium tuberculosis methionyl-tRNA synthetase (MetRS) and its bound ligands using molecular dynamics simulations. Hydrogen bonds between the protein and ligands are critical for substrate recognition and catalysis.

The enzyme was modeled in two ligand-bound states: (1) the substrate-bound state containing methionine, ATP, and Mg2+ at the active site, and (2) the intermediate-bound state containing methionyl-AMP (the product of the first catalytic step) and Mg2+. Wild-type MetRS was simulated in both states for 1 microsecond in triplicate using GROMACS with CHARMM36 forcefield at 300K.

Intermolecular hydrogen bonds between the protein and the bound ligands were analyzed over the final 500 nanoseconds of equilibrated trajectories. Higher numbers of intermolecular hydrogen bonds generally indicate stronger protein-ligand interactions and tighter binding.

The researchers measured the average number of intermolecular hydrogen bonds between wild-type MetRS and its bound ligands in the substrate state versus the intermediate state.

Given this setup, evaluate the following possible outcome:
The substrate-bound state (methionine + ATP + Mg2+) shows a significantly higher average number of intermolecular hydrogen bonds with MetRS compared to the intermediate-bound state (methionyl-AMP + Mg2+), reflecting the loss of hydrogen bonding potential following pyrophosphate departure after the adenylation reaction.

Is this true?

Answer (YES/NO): YES